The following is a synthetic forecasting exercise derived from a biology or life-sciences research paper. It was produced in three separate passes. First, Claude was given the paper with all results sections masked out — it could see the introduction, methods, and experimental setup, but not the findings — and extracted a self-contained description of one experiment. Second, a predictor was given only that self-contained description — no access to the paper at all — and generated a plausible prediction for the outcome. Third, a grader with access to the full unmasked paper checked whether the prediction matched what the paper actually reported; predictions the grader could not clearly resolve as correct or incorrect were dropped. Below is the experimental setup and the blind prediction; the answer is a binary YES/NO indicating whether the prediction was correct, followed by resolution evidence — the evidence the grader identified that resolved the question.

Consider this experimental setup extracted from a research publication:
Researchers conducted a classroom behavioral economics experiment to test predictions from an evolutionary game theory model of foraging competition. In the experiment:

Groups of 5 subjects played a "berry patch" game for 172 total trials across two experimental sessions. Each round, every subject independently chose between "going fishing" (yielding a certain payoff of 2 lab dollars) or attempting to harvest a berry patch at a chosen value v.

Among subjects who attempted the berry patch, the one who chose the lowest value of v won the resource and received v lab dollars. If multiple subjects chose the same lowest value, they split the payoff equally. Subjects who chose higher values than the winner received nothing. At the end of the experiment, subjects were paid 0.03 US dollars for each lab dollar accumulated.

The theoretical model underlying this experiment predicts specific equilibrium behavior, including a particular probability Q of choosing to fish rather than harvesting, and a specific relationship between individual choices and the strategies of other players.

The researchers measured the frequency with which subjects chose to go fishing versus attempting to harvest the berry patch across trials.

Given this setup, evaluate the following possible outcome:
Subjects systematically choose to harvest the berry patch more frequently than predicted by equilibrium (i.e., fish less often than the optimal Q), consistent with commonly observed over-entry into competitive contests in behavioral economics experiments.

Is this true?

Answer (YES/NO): YES